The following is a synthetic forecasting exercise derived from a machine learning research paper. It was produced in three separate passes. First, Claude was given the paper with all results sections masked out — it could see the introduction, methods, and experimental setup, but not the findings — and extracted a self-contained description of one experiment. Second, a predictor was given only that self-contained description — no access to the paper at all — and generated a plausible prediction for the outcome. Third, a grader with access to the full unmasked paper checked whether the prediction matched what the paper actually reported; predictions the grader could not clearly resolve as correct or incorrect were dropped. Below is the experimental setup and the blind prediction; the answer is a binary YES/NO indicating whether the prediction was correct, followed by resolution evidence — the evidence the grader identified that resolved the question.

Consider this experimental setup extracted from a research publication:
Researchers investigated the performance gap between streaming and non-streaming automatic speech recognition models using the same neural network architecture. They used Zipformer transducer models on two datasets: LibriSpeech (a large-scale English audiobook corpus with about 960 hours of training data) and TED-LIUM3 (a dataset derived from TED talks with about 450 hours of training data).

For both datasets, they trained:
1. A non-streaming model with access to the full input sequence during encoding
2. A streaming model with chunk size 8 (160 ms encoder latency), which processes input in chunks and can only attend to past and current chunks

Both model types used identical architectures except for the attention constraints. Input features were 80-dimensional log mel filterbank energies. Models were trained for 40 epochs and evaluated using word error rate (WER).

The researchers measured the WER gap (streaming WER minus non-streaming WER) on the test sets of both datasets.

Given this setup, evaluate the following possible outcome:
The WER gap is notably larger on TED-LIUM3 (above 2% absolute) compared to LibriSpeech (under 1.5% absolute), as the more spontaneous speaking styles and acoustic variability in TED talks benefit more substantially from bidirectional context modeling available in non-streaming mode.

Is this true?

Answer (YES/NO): NO